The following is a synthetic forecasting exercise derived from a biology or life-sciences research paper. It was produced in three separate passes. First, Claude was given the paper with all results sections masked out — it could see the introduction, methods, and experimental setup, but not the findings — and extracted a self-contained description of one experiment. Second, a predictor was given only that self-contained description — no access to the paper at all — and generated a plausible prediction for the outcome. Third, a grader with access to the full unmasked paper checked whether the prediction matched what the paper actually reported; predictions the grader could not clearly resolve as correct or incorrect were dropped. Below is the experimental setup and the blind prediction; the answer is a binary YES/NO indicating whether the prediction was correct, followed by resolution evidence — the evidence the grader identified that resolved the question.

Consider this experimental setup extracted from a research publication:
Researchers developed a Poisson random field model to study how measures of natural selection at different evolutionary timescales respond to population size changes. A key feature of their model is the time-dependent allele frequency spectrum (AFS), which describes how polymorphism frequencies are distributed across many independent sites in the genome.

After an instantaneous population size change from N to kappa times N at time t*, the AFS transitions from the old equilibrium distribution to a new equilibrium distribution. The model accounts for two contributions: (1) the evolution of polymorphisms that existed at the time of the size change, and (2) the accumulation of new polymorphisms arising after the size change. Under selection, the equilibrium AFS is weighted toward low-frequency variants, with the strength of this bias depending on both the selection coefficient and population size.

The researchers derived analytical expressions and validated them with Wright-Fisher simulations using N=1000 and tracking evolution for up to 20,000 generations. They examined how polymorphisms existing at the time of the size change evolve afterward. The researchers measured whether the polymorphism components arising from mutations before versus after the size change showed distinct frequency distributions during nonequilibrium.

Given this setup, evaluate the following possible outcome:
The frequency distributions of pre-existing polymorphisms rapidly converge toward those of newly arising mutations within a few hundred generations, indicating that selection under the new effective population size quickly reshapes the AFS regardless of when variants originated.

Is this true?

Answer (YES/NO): NO